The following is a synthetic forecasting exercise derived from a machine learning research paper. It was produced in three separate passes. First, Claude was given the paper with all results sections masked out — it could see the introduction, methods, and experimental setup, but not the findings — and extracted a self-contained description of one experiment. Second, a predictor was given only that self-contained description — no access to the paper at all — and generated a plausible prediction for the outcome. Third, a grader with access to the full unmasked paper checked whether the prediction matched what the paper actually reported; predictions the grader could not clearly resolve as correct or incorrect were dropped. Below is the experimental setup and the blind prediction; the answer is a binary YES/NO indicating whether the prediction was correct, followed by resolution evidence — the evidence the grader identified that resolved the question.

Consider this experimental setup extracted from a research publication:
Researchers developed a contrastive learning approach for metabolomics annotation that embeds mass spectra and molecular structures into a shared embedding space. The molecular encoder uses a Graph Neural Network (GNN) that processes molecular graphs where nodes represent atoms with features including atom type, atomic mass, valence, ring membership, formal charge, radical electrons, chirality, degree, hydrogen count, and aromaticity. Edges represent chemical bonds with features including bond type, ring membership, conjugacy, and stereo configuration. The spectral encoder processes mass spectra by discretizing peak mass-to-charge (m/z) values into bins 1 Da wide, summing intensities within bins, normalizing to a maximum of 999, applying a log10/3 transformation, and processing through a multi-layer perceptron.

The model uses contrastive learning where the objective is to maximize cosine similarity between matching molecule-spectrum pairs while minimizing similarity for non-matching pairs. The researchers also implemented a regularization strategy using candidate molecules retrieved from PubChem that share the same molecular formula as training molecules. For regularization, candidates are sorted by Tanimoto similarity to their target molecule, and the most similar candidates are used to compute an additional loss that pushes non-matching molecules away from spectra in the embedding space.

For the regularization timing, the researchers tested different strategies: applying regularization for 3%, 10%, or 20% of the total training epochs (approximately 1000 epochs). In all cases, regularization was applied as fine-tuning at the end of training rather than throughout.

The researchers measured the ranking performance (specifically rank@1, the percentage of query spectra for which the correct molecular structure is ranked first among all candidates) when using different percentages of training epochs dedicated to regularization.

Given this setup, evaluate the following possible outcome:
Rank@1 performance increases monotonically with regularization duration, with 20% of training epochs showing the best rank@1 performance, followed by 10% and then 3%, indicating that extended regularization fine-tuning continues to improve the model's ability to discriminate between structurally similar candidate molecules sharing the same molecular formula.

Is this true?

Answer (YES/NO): NO